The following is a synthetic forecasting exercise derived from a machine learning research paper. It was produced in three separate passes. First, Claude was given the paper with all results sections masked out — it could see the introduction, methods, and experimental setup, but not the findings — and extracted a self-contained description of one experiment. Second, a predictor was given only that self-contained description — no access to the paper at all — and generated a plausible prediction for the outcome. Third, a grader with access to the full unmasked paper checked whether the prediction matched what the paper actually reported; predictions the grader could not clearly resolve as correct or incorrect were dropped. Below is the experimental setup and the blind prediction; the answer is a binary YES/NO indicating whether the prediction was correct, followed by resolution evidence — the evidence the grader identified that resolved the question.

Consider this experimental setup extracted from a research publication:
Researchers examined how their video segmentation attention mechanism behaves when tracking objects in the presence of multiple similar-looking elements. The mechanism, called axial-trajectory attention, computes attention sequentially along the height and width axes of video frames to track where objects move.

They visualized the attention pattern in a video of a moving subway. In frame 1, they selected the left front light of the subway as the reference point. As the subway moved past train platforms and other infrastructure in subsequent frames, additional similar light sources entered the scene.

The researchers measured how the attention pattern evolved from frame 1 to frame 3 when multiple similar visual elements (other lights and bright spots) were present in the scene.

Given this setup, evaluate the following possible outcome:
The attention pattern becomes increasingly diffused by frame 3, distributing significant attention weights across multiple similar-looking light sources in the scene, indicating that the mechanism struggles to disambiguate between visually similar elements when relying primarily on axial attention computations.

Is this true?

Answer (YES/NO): YES